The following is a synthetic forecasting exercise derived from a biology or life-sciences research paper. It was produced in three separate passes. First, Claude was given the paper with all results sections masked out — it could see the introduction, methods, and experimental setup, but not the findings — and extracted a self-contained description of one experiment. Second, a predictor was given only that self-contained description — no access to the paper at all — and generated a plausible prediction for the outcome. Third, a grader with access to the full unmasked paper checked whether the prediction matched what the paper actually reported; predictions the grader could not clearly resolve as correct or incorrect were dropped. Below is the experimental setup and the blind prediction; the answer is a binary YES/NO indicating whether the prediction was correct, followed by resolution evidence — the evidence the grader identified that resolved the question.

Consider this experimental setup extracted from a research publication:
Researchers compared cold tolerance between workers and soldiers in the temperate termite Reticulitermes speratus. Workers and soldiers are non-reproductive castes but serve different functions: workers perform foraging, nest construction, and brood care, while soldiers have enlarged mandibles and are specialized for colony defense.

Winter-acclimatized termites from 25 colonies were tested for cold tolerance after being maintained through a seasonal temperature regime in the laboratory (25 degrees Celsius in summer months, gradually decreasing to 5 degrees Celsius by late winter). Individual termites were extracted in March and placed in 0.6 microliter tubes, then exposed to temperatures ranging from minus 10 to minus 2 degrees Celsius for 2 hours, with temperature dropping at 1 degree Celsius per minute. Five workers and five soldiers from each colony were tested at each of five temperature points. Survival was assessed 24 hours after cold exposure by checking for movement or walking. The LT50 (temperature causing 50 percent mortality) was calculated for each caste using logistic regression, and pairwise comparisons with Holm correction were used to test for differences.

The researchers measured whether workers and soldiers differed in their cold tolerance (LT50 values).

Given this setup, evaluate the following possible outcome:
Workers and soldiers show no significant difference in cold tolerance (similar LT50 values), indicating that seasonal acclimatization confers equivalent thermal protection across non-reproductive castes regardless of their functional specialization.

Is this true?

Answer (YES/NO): YES